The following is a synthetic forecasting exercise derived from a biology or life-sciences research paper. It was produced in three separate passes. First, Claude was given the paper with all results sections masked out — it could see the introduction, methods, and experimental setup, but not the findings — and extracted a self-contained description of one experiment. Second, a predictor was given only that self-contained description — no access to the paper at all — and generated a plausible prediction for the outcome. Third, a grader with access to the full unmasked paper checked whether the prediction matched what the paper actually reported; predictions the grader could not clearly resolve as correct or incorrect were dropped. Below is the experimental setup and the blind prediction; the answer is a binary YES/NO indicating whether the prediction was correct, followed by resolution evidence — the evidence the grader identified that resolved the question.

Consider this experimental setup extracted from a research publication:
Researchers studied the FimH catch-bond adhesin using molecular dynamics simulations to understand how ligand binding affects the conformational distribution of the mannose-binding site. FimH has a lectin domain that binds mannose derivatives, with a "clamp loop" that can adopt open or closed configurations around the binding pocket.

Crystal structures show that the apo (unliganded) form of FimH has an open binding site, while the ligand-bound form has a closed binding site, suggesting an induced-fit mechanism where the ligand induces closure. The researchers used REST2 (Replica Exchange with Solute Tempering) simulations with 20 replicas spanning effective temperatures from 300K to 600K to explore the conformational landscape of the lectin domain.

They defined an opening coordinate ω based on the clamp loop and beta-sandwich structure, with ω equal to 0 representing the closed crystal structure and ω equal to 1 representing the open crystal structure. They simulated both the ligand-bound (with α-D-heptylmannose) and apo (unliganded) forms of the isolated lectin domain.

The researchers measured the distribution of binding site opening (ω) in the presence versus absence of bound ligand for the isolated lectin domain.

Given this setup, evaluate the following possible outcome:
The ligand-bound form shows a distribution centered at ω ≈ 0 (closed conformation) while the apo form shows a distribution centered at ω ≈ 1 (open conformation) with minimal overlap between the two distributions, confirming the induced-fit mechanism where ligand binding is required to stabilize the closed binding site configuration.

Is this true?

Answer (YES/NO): NO